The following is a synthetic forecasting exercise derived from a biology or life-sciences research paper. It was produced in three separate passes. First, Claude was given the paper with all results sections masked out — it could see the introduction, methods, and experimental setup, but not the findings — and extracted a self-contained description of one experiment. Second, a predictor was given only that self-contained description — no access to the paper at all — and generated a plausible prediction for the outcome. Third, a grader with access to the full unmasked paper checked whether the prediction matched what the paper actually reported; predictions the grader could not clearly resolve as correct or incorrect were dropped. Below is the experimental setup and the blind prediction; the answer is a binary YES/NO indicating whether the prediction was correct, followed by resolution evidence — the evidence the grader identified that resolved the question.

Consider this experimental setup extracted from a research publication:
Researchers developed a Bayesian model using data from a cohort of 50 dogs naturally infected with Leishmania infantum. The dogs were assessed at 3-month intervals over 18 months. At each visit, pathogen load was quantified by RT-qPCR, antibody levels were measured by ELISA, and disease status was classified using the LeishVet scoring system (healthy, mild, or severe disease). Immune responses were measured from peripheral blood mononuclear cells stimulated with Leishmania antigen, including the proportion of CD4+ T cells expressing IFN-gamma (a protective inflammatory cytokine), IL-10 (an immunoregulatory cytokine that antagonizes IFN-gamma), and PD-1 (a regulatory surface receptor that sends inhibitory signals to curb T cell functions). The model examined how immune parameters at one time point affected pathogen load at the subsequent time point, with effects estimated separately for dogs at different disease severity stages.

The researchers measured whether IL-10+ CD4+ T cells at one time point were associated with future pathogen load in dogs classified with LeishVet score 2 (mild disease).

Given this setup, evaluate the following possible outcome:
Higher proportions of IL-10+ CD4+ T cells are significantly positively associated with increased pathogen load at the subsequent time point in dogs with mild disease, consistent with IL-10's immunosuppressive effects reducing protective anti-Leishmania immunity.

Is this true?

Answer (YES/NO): NO